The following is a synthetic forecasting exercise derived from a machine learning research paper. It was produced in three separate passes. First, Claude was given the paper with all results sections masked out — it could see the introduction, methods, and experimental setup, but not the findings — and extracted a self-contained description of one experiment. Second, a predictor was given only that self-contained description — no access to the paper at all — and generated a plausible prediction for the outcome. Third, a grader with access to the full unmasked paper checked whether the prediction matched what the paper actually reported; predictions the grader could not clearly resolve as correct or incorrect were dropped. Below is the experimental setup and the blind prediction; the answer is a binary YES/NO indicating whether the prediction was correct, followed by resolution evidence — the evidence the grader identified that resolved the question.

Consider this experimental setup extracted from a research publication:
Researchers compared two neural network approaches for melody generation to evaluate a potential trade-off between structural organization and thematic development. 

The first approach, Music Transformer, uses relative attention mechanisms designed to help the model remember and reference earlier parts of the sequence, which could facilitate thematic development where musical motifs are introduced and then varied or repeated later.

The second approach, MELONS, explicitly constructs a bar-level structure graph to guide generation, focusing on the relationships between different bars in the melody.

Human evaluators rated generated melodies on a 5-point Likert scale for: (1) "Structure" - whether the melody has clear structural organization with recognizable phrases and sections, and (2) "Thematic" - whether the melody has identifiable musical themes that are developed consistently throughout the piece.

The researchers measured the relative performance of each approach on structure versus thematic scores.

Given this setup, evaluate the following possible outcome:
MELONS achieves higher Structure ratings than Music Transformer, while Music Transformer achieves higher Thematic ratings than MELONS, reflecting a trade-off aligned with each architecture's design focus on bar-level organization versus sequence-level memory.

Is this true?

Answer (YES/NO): YES